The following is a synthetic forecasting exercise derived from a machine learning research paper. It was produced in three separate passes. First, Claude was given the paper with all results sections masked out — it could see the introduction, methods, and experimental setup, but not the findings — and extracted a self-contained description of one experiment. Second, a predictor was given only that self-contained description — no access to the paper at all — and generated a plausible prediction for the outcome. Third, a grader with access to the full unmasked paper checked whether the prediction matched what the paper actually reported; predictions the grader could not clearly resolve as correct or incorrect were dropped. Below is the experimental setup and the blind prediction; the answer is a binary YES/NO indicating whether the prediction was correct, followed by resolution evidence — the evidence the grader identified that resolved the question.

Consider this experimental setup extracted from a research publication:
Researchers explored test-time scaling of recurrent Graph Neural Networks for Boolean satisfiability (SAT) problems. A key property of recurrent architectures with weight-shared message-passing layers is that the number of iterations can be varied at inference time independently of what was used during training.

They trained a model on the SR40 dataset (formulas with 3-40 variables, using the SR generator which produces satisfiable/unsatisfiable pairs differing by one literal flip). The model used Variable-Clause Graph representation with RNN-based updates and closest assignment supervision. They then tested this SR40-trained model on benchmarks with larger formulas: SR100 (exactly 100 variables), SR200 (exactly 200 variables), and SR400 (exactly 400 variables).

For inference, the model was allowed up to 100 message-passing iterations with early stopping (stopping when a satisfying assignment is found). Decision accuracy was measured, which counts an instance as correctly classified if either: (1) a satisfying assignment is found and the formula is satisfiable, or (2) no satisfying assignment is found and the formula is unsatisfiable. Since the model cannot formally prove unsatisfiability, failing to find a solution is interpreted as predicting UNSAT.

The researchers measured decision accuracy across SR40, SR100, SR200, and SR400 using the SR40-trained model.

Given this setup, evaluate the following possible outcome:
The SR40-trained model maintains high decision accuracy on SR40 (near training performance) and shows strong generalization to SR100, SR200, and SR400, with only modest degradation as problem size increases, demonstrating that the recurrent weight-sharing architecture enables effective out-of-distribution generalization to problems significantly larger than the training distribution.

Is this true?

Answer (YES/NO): NO